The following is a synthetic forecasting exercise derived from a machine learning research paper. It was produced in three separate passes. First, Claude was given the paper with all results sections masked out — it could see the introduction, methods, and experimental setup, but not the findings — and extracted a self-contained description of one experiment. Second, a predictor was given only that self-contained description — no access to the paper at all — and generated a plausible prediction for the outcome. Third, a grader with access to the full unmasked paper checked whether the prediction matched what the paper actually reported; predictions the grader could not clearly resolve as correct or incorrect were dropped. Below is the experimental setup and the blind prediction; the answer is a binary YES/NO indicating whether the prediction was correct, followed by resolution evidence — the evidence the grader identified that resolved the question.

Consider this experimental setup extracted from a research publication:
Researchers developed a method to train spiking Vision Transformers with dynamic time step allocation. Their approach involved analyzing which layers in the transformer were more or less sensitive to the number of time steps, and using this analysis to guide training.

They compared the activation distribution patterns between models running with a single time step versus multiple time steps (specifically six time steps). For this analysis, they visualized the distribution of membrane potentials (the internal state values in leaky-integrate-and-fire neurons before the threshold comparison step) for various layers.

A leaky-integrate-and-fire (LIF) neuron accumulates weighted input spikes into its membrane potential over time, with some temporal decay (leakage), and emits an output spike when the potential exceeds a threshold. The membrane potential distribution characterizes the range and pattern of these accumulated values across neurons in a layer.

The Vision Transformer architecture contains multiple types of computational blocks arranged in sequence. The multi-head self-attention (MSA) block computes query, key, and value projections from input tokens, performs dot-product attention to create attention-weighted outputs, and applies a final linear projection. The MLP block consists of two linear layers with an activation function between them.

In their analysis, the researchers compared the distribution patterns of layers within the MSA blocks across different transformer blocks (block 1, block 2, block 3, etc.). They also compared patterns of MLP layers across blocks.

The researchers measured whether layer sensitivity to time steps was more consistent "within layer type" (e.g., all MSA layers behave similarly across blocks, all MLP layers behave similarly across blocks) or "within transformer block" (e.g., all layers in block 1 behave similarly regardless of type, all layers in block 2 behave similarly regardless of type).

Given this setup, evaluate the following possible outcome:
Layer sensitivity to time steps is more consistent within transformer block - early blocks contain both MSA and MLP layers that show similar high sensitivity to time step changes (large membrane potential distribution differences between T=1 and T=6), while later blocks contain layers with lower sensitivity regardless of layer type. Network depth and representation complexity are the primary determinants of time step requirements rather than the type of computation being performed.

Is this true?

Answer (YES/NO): NO